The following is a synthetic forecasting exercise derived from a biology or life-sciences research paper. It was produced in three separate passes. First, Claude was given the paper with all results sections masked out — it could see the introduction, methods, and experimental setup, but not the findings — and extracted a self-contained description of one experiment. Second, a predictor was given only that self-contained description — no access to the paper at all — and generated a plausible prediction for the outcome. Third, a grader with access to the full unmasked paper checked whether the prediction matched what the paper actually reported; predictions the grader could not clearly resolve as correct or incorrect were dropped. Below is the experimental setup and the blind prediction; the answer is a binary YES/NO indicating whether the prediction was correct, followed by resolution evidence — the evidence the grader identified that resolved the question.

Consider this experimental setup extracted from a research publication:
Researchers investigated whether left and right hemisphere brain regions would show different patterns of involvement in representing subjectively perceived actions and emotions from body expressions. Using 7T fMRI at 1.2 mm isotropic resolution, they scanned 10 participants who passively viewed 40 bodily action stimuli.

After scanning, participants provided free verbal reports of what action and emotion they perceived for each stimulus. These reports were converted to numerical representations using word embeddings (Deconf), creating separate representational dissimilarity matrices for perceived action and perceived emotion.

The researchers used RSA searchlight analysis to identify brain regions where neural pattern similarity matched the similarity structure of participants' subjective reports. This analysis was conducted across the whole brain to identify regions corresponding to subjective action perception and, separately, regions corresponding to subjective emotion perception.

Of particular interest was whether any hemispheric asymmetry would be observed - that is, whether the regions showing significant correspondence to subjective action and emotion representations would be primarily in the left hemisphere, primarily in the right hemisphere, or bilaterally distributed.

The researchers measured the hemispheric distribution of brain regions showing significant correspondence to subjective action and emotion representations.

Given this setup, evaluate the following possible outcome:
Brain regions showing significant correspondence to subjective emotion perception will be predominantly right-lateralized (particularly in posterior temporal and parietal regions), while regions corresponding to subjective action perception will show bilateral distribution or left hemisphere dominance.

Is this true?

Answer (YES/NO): NO